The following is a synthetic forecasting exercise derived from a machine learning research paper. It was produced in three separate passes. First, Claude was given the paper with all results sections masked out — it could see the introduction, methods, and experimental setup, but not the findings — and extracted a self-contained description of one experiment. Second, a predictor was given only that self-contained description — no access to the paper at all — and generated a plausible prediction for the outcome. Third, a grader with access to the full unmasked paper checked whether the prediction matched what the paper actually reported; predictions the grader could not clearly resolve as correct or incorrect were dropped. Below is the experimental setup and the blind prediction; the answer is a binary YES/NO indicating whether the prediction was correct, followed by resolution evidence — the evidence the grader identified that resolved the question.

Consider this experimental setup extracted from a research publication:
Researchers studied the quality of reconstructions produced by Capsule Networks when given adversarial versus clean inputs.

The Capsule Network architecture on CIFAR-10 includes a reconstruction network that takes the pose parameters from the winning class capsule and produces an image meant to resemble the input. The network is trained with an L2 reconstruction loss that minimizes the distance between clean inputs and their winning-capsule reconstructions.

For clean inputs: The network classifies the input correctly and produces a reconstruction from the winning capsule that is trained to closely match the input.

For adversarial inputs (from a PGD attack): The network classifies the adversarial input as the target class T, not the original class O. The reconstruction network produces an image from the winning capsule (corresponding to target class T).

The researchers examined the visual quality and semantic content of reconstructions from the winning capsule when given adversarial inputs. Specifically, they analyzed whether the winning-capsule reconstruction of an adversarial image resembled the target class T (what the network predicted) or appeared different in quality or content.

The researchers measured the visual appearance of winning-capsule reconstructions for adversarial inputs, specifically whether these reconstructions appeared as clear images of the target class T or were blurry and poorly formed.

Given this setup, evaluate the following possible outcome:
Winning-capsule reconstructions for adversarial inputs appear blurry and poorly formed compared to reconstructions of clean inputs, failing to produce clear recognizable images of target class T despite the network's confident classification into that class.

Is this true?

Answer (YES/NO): YES